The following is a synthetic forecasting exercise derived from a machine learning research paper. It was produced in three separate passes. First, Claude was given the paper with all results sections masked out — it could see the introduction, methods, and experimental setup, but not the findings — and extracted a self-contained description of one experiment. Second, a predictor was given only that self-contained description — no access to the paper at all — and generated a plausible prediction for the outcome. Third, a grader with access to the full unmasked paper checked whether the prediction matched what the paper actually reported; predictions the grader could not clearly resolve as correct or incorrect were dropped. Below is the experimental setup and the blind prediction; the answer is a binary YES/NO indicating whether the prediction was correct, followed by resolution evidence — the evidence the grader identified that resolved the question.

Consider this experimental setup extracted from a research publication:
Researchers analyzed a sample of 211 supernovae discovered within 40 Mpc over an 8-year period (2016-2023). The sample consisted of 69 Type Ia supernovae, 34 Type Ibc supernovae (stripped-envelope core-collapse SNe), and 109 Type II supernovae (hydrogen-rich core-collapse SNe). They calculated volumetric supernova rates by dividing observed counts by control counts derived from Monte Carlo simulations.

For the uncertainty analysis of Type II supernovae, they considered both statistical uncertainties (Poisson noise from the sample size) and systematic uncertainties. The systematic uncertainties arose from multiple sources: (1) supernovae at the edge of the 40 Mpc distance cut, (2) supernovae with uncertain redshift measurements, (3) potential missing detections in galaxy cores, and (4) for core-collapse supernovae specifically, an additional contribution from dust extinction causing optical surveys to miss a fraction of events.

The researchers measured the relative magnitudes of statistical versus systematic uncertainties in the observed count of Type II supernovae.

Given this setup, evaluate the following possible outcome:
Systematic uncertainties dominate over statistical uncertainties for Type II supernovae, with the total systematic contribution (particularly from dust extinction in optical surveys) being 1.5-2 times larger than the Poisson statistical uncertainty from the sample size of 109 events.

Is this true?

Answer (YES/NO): NO